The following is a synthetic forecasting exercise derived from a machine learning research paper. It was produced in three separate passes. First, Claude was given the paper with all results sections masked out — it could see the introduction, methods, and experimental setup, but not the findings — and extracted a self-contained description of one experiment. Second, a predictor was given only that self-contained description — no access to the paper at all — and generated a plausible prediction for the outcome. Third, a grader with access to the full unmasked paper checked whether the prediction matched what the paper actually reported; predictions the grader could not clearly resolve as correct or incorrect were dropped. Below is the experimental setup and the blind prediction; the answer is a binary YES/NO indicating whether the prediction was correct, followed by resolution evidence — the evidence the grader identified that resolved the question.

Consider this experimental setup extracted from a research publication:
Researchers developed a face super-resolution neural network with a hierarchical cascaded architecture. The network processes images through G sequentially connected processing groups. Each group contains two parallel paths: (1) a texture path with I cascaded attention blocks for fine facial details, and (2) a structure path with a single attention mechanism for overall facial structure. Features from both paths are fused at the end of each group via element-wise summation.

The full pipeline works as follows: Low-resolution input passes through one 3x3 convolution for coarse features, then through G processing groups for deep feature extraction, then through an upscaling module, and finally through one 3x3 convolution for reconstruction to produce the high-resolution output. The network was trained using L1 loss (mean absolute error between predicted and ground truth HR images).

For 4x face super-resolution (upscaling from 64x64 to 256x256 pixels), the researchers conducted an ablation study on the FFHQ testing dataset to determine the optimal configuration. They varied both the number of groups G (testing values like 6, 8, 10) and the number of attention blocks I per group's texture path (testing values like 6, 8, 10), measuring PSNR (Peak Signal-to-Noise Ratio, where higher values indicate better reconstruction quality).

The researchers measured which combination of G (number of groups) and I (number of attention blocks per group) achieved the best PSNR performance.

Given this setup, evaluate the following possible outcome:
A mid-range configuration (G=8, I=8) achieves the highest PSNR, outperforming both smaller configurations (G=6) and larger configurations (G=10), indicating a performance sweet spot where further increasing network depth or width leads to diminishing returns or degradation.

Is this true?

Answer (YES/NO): NO